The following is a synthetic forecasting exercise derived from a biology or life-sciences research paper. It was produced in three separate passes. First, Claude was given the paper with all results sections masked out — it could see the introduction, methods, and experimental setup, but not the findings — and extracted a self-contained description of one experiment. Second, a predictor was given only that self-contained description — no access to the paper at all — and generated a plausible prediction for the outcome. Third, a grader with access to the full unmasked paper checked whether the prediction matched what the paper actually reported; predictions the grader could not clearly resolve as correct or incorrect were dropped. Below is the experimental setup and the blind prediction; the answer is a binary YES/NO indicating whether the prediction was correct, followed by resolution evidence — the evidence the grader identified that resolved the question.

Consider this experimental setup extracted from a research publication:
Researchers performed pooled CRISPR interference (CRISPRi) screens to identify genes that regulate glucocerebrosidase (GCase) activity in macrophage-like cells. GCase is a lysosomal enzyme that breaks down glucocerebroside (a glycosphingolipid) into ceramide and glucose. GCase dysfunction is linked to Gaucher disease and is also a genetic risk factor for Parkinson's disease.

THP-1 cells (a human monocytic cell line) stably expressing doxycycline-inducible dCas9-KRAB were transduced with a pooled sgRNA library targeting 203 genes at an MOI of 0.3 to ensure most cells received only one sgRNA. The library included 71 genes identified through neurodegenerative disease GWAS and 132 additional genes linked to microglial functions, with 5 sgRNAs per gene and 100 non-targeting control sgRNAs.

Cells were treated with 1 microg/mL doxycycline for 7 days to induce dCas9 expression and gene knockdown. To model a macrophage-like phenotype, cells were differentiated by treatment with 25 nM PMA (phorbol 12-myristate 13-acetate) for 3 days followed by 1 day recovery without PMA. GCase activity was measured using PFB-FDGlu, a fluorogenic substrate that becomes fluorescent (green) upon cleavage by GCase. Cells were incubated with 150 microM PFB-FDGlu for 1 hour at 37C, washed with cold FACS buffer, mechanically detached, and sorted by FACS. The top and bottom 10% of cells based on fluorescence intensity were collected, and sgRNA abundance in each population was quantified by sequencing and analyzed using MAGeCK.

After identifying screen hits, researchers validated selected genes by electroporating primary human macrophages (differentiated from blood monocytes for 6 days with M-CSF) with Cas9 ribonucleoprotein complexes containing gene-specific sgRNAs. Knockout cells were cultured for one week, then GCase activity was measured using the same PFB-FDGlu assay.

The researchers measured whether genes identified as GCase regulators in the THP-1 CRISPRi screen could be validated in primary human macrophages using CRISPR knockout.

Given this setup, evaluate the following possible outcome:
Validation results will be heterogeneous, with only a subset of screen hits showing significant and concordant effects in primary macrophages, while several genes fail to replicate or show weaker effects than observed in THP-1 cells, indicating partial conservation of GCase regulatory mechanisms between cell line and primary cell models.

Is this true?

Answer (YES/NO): NO